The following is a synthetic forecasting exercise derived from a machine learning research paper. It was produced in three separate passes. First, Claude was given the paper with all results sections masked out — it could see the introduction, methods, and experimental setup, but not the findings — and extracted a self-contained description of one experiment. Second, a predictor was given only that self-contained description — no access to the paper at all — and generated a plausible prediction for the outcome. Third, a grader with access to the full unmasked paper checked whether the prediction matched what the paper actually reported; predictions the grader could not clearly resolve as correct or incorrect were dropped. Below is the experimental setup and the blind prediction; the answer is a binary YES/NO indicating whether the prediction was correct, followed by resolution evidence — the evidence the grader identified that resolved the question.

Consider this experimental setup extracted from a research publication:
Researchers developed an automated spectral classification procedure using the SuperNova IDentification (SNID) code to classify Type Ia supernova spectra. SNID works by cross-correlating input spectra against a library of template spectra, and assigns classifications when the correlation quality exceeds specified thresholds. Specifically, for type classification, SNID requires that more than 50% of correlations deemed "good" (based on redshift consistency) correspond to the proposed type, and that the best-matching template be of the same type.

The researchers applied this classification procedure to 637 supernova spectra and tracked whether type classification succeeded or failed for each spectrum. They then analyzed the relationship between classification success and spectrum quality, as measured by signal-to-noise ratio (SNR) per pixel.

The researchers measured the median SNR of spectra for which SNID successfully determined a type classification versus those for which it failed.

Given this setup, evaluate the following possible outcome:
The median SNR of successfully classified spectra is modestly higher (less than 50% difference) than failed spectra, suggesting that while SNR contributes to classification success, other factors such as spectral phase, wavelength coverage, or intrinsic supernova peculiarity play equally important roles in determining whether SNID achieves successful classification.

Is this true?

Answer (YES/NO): NO